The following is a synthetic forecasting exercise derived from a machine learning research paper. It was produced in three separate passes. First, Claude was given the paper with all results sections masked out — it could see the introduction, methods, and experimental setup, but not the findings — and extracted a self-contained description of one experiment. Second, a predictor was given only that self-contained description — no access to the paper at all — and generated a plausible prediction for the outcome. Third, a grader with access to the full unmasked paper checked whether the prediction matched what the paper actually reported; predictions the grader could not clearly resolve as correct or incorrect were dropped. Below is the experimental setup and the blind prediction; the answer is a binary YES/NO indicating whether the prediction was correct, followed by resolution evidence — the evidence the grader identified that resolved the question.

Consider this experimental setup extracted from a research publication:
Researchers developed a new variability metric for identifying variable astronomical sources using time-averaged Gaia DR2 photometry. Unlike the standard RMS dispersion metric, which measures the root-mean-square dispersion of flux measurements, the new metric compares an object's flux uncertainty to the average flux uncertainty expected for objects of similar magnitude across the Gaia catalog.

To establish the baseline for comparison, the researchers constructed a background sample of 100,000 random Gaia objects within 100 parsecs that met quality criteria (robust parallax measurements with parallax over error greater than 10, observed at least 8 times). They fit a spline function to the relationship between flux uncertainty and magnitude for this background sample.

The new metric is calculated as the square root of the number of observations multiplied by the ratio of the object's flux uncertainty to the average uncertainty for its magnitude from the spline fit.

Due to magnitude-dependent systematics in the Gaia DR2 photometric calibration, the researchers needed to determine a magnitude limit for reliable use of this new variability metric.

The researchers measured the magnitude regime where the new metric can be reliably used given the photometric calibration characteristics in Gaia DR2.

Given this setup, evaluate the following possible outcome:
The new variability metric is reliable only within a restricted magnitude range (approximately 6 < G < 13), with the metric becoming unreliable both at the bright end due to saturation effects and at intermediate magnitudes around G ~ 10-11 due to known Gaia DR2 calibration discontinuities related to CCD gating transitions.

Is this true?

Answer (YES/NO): NO